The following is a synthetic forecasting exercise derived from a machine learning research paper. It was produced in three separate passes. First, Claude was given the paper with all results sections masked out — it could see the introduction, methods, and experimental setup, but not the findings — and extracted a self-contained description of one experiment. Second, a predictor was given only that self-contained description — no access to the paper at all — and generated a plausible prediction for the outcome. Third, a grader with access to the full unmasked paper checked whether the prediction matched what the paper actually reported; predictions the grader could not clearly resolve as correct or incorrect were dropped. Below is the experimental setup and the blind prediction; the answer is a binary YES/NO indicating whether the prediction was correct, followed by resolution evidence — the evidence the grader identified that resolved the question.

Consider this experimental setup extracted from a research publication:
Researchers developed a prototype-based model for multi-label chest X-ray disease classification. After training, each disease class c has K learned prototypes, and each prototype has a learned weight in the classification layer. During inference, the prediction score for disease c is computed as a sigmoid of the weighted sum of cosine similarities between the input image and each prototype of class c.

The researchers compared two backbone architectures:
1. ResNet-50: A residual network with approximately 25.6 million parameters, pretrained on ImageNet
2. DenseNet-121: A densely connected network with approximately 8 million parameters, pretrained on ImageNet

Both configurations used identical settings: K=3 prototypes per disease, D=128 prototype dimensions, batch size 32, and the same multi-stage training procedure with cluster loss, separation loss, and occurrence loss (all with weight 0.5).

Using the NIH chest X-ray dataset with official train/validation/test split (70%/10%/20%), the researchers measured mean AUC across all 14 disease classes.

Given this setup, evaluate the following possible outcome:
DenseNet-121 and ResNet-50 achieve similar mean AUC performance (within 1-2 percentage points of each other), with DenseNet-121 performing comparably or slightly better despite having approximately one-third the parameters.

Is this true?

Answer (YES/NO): YES